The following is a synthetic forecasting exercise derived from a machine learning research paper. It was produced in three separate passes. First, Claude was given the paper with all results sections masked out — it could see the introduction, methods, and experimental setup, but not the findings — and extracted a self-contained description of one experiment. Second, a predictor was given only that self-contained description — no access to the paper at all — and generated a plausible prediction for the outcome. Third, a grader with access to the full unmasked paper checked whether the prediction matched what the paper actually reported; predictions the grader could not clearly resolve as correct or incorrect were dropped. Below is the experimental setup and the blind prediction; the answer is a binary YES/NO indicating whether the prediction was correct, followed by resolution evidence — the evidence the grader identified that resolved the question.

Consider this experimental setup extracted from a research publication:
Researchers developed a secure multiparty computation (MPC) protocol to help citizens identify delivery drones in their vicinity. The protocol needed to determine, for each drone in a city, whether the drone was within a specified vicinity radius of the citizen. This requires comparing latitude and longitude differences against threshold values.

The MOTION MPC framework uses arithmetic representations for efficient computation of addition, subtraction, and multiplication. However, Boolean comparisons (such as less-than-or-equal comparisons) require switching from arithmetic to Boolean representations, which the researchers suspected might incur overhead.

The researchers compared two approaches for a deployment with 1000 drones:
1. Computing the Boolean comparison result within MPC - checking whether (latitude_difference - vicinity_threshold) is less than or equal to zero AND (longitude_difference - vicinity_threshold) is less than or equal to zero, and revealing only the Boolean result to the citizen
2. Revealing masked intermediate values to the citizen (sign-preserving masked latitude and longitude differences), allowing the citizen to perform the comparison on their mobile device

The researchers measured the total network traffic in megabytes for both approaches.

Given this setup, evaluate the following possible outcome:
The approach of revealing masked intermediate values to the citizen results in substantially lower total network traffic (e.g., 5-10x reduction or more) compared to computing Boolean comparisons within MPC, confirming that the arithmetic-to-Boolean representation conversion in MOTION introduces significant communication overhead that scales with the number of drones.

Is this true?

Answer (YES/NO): YES